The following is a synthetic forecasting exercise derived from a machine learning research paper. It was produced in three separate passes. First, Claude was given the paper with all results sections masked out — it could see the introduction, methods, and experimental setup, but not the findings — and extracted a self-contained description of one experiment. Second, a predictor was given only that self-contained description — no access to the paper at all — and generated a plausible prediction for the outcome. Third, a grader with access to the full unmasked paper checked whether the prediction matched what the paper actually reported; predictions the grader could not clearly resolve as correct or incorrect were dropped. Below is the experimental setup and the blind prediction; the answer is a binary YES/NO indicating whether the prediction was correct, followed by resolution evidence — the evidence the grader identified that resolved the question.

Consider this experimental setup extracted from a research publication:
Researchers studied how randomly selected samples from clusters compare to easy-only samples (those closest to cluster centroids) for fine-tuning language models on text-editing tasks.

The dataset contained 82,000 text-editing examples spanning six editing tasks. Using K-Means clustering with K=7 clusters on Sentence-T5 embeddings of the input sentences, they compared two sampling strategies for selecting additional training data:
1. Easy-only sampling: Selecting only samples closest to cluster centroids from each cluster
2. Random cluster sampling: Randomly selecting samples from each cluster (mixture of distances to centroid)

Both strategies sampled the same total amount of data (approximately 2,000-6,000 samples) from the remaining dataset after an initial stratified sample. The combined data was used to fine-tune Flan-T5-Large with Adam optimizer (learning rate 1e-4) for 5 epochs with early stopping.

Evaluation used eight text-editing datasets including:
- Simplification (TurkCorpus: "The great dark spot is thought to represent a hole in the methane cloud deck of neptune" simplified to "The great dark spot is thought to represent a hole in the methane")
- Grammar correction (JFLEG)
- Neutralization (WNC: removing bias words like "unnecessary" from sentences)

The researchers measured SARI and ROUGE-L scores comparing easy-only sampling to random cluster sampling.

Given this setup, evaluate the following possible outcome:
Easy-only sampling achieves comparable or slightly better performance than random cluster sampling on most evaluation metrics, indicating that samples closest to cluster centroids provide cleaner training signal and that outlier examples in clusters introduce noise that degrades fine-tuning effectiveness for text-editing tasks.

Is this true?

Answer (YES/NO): NO